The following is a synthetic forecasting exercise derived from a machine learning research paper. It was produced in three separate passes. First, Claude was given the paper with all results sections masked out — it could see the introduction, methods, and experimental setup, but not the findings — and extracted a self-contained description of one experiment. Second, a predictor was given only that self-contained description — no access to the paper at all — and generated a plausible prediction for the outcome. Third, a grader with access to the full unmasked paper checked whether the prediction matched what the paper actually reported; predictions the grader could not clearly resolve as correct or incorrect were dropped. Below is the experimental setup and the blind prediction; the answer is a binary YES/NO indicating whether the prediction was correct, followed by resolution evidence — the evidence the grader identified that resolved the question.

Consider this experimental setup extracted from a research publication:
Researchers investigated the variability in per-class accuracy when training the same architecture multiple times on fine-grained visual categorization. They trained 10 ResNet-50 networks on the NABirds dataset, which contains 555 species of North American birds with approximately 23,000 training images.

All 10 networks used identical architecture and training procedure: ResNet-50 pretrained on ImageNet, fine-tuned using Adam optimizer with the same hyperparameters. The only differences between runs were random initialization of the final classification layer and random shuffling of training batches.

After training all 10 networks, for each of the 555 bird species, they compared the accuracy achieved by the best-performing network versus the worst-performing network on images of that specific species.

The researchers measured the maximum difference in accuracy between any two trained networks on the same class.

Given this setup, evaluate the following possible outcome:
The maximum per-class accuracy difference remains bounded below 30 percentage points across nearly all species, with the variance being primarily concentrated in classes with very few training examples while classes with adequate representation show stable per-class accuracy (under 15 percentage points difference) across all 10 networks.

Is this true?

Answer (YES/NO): NO